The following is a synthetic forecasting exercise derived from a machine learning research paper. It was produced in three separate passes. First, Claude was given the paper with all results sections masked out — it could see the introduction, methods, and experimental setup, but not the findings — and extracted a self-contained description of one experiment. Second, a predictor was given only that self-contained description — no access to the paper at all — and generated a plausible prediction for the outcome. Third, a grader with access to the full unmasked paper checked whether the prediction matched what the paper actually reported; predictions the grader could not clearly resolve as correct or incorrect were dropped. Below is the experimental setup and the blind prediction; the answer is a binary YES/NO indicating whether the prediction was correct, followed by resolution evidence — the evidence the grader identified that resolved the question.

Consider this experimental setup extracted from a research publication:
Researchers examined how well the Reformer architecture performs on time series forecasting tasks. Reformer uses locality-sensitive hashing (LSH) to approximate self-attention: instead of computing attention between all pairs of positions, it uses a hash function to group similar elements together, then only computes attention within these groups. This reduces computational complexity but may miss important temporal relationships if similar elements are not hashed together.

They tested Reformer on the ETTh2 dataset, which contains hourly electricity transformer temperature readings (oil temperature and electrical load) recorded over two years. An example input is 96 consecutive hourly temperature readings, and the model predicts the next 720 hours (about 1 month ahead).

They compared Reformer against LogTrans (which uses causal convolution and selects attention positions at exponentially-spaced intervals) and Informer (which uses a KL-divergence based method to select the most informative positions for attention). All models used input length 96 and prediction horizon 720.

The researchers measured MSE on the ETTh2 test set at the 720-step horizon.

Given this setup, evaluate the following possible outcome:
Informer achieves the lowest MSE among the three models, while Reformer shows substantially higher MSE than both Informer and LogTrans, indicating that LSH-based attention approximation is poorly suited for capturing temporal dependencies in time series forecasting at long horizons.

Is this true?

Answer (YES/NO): NO